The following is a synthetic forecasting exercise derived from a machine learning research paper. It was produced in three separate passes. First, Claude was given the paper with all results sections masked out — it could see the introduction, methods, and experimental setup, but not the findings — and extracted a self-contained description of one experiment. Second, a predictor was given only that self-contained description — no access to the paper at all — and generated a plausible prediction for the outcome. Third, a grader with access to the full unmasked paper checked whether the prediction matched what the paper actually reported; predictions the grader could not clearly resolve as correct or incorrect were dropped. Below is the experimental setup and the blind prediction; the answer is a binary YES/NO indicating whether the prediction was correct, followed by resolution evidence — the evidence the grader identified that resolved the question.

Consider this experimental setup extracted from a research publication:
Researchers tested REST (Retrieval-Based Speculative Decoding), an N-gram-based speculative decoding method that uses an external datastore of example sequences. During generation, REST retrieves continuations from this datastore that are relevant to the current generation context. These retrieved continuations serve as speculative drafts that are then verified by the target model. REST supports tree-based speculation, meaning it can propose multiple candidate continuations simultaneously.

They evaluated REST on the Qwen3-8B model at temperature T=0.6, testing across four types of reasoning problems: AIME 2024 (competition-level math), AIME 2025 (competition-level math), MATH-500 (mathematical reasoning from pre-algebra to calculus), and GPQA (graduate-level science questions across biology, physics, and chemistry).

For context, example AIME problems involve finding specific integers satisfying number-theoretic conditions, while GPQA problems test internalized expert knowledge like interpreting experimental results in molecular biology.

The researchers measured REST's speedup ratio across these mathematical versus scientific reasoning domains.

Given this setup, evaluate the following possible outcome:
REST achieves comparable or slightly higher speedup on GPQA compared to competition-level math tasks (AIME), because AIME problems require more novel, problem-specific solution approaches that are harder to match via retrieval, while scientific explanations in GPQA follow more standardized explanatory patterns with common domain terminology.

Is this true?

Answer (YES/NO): NO